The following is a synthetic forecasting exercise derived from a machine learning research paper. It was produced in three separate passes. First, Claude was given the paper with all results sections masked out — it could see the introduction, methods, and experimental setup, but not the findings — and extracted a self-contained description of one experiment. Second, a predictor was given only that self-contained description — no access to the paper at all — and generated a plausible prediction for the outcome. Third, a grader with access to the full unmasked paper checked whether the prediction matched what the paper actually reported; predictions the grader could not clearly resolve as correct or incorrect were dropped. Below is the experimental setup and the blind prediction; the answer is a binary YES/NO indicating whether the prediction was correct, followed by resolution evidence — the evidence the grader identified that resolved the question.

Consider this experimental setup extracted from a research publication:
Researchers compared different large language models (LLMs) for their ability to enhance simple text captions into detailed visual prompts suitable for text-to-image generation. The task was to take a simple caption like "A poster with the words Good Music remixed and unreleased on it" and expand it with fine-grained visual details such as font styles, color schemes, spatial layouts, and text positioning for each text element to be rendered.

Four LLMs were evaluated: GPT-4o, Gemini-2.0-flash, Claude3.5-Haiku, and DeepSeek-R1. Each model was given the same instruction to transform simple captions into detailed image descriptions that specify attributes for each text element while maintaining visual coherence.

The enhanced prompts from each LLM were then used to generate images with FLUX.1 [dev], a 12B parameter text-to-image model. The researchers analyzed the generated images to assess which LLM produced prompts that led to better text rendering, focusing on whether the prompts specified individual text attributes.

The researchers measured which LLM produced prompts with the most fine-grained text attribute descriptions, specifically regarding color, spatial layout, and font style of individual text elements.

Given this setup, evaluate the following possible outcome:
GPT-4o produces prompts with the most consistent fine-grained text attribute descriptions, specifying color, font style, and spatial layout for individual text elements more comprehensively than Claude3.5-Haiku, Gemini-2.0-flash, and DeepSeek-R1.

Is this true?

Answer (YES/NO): NO